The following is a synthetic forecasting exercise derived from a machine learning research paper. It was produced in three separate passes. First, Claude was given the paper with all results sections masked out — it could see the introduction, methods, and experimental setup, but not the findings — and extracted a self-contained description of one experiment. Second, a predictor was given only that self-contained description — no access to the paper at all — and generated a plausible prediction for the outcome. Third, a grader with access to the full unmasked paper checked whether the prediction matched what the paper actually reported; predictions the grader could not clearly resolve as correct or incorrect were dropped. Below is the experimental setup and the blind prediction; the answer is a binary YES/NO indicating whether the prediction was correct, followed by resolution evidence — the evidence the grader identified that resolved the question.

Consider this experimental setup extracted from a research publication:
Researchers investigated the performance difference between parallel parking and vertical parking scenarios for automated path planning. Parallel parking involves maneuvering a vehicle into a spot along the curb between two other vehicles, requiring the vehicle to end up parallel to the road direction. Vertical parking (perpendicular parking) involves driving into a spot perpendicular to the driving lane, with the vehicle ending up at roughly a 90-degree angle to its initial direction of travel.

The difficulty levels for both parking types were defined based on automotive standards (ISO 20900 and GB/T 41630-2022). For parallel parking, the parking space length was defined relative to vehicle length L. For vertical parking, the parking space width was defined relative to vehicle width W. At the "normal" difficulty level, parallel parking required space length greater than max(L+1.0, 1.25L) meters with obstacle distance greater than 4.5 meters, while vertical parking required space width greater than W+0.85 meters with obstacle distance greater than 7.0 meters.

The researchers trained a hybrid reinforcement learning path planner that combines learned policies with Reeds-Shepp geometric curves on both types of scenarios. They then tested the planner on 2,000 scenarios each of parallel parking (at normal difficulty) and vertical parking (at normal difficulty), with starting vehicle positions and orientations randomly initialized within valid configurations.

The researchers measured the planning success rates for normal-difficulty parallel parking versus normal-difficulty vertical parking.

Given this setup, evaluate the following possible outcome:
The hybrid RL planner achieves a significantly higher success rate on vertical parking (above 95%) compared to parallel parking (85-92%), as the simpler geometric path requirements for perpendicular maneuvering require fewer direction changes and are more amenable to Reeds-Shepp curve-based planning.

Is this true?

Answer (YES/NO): NO